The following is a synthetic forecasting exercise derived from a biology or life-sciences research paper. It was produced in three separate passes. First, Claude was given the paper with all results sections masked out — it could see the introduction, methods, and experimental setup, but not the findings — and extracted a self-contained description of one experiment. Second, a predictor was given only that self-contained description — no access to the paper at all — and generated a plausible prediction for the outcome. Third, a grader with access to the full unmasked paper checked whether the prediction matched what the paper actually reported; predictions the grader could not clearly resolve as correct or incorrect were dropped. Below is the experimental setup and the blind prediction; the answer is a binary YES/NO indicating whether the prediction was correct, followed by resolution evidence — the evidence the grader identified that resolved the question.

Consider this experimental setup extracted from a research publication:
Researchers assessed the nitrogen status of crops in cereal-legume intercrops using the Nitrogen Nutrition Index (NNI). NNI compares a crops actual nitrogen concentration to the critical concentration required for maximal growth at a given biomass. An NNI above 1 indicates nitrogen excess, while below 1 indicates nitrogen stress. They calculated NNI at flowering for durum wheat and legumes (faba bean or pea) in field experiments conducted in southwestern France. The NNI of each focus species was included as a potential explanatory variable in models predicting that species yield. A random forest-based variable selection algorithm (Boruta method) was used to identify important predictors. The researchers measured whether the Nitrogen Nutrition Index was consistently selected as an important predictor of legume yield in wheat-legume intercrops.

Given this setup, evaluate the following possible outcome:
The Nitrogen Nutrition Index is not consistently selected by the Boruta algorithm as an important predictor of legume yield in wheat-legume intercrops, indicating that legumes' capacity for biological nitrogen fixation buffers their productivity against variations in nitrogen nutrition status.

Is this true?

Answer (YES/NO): YES